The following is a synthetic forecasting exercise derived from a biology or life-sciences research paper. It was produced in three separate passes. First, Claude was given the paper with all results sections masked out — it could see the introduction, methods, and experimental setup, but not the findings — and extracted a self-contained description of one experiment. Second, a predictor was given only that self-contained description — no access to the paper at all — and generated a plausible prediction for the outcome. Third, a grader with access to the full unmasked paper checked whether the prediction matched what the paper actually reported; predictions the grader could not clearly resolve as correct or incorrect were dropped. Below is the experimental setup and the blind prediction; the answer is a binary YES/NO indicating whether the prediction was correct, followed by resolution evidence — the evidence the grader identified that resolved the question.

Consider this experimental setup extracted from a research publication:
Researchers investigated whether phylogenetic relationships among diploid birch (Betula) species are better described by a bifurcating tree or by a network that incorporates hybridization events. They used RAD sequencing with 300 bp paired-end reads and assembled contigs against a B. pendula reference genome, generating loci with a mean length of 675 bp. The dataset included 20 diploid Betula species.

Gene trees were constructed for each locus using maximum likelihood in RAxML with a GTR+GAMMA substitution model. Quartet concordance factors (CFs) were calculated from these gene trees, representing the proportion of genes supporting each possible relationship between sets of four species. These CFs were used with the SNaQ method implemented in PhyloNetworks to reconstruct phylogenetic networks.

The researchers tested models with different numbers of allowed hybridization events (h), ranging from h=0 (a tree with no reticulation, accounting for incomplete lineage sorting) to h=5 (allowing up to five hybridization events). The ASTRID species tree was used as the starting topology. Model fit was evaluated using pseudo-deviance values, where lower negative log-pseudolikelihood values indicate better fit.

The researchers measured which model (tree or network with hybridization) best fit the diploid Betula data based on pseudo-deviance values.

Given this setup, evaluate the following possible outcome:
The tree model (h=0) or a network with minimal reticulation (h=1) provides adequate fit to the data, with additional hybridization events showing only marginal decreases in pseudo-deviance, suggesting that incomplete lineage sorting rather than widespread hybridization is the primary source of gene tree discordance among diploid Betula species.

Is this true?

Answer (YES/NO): NO